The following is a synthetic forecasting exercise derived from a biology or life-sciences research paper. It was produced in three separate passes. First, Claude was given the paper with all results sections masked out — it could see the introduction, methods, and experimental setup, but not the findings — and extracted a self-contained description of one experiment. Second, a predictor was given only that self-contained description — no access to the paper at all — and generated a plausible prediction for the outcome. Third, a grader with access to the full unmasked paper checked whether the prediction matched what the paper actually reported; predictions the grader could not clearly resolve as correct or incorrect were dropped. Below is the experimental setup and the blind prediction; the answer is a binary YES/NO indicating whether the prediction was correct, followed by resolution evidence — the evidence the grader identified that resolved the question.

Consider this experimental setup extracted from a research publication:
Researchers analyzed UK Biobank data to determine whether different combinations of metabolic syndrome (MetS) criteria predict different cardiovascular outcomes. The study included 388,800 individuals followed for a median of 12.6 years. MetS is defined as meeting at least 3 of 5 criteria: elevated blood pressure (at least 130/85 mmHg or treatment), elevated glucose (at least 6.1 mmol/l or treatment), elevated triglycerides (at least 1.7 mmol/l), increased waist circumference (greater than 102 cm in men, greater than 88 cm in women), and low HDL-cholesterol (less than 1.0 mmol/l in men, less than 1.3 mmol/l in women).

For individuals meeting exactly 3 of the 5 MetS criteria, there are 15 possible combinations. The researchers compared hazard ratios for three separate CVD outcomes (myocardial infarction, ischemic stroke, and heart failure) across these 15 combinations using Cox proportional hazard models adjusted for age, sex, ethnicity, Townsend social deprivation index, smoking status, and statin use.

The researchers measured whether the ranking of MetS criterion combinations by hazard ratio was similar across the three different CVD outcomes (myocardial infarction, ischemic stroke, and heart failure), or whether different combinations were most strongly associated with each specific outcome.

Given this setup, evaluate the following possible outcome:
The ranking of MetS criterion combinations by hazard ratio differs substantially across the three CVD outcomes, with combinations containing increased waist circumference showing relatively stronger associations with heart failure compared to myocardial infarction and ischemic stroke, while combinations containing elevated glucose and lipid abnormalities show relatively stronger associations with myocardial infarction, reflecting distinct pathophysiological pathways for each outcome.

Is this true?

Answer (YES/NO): NO